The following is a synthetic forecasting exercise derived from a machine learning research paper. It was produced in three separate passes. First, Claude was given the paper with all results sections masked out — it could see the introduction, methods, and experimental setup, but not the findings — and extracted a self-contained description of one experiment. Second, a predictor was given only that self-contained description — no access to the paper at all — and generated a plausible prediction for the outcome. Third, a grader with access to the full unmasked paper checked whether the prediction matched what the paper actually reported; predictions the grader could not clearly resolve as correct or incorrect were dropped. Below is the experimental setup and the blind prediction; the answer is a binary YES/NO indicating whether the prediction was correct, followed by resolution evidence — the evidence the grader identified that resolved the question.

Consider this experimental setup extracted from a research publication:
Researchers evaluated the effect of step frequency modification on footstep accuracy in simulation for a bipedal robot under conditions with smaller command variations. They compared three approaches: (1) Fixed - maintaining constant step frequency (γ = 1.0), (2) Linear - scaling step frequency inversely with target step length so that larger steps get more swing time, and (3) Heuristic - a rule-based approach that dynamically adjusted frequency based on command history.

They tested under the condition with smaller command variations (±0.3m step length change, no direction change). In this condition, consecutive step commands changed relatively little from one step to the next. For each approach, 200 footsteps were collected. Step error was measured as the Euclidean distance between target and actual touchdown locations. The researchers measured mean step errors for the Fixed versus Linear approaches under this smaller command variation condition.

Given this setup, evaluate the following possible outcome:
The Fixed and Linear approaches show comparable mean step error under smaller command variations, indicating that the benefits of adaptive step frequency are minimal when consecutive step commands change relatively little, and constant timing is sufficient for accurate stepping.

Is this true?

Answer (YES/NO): YES